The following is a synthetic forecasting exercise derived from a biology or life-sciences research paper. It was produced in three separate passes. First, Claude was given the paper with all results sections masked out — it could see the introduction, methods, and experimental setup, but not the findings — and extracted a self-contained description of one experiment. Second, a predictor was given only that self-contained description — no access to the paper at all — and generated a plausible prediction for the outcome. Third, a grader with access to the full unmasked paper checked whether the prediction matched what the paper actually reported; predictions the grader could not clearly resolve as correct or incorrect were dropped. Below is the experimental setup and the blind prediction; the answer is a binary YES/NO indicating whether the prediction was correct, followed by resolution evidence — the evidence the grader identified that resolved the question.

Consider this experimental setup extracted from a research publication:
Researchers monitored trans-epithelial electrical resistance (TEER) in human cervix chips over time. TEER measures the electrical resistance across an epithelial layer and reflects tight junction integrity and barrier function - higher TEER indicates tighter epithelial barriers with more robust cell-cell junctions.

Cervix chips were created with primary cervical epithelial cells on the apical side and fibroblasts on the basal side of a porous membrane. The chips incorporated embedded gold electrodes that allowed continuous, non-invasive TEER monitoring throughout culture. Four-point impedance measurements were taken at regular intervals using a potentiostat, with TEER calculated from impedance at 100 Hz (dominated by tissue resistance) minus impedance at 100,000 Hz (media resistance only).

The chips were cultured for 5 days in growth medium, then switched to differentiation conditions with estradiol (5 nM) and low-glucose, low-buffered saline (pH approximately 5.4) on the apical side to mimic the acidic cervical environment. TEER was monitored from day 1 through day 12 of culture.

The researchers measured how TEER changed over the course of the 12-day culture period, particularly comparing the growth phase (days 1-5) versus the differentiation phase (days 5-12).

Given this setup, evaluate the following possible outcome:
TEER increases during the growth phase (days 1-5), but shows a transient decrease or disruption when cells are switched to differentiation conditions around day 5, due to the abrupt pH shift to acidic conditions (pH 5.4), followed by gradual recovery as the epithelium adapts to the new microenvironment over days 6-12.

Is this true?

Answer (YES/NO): NO